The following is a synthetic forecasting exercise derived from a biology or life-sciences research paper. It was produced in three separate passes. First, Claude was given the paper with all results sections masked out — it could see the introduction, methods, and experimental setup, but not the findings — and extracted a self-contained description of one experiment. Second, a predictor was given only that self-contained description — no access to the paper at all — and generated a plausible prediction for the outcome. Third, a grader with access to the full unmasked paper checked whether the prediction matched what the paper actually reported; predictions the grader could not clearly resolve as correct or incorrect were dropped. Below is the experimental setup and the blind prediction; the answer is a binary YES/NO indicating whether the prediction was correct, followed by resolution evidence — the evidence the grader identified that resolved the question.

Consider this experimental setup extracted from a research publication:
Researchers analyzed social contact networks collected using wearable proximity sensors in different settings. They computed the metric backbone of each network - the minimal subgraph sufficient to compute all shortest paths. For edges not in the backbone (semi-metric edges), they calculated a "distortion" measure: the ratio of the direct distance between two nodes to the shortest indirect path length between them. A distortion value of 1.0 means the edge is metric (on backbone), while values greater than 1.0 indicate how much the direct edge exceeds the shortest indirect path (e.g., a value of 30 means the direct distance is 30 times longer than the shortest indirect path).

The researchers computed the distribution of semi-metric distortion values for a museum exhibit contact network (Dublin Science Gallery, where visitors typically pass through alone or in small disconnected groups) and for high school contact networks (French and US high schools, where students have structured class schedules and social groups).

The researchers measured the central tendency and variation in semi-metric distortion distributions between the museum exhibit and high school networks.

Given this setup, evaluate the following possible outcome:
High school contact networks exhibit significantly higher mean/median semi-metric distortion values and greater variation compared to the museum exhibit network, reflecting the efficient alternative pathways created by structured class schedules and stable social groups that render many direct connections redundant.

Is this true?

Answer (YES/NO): YES